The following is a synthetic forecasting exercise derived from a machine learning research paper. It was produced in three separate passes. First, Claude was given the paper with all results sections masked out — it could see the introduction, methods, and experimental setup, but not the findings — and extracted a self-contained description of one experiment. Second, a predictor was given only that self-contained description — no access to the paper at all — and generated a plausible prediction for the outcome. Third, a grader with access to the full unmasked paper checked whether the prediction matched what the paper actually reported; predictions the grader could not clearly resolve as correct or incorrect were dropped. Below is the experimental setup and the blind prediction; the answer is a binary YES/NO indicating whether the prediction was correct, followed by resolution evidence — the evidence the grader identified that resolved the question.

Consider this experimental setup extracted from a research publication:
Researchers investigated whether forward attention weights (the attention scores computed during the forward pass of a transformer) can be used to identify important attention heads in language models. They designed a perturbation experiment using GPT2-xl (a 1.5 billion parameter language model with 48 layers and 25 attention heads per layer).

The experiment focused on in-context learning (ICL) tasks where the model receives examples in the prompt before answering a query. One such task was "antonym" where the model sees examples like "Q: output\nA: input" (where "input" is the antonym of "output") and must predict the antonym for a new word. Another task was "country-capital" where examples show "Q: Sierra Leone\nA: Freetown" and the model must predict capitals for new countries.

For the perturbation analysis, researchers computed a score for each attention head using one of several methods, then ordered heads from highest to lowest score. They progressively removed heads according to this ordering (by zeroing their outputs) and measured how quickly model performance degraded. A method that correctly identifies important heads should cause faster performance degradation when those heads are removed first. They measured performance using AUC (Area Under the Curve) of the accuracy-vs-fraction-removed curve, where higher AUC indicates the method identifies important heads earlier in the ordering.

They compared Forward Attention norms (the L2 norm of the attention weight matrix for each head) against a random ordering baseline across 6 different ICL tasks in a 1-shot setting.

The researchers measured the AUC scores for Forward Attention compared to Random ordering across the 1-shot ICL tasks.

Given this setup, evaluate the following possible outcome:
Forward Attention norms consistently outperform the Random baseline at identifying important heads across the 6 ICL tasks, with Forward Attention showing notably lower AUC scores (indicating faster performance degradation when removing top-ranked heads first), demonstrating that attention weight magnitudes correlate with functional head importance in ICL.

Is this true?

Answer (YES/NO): NO